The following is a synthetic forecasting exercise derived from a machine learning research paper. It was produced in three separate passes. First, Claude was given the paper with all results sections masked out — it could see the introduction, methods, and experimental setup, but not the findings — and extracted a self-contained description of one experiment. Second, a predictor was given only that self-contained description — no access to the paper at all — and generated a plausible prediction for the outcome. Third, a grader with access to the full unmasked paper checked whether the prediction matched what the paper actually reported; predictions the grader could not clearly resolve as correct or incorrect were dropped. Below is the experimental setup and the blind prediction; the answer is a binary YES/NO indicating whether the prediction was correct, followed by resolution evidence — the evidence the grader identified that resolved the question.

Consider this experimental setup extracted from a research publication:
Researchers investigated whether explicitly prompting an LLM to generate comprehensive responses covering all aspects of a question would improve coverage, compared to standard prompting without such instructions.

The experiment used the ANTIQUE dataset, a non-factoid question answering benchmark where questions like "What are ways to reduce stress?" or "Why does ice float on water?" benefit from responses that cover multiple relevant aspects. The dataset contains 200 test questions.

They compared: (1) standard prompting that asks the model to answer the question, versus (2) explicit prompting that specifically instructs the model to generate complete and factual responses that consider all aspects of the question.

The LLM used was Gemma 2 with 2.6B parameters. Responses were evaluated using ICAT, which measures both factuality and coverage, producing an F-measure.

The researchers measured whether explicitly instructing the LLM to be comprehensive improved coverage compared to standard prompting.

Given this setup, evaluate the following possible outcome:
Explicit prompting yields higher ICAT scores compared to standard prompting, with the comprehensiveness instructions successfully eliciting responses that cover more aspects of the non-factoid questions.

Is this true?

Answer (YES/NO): NO